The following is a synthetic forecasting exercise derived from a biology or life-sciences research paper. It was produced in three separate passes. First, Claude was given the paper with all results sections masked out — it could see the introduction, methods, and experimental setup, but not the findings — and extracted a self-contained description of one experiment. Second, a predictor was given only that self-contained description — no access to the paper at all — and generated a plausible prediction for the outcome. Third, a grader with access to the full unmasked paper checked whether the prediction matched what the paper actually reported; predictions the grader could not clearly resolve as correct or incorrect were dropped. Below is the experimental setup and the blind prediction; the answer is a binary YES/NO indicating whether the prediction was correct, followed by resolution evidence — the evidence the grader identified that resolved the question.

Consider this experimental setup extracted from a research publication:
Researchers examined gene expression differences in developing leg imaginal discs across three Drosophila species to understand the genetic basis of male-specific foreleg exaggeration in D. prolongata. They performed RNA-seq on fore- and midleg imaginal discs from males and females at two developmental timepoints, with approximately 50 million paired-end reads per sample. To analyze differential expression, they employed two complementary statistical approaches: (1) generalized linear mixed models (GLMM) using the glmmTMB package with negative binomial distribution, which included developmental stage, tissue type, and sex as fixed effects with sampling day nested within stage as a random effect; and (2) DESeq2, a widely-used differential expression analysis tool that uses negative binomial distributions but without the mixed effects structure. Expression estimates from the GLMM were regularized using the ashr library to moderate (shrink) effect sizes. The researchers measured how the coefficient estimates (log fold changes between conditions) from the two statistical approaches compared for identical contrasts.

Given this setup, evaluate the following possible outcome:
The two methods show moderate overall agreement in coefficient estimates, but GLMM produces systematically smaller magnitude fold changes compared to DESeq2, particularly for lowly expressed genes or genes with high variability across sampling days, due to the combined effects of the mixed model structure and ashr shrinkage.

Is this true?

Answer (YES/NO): NO